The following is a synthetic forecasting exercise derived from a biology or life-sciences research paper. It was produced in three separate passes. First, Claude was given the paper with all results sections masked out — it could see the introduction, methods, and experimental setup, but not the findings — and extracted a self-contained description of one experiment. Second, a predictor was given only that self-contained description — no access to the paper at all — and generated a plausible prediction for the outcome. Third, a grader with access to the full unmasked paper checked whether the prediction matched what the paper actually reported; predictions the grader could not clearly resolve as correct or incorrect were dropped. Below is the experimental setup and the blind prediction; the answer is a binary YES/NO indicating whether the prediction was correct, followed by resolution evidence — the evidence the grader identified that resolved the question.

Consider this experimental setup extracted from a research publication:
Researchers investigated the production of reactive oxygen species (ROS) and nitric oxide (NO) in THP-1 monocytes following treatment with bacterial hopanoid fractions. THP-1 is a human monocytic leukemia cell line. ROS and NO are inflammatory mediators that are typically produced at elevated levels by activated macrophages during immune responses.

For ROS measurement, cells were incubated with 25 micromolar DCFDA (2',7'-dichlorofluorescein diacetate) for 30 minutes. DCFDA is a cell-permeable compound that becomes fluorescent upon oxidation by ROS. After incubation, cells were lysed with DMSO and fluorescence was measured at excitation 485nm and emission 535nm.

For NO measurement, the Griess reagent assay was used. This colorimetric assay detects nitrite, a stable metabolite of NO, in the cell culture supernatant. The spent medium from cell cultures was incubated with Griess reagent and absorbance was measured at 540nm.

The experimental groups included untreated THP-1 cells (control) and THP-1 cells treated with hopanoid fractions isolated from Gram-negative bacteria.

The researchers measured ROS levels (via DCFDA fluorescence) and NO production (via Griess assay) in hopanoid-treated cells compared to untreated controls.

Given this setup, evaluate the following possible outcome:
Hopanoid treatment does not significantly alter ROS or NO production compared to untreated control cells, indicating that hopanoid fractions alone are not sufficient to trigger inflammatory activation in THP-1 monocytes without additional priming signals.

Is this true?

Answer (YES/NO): NO